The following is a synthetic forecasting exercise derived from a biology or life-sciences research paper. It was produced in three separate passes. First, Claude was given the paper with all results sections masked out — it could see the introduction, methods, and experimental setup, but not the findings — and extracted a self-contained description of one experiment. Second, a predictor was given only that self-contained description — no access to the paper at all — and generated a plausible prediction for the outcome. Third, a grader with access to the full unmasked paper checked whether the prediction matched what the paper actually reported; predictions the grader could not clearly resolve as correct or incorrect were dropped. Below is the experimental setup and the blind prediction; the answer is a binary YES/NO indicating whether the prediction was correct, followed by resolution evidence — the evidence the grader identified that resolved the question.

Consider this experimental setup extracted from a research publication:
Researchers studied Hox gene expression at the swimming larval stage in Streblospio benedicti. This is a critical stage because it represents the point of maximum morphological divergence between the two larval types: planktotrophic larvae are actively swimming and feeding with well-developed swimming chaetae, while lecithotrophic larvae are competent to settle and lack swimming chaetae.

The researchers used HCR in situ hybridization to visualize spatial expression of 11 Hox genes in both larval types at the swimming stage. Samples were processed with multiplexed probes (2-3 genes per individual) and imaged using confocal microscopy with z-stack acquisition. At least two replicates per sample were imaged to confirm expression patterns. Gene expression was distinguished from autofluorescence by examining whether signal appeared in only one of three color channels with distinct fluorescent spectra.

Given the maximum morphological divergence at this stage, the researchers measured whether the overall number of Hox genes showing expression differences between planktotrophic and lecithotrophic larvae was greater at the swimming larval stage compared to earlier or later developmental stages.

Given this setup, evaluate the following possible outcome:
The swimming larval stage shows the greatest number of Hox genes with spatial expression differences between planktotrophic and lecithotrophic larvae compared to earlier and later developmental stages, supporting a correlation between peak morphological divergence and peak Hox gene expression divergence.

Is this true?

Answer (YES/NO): NO